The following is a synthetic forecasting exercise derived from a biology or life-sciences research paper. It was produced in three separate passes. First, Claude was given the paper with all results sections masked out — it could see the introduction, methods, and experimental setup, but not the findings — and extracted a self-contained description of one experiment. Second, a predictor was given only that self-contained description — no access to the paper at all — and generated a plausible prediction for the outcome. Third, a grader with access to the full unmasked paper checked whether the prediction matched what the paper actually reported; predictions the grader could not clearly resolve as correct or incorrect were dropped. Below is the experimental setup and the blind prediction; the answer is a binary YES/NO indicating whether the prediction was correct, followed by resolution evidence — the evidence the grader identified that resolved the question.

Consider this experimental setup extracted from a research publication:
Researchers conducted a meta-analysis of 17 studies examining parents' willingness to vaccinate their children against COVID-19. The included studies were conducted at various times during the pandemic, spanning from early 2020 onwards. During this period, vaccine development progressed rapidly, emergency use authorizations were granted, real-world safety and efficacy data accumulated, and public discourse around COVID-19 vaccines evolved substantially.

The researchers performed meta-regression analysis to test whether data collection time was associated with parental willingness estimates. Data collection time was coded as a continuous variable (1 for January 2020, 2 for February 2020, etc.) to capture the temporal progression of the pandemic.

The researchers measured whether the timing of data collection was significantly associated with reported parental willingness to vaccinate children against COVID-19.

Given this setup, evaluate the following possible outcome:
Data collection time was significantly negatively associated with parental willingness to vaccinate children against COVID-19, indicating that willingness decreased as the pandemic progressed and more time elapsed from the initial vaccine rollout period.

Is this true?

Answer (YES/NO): NO